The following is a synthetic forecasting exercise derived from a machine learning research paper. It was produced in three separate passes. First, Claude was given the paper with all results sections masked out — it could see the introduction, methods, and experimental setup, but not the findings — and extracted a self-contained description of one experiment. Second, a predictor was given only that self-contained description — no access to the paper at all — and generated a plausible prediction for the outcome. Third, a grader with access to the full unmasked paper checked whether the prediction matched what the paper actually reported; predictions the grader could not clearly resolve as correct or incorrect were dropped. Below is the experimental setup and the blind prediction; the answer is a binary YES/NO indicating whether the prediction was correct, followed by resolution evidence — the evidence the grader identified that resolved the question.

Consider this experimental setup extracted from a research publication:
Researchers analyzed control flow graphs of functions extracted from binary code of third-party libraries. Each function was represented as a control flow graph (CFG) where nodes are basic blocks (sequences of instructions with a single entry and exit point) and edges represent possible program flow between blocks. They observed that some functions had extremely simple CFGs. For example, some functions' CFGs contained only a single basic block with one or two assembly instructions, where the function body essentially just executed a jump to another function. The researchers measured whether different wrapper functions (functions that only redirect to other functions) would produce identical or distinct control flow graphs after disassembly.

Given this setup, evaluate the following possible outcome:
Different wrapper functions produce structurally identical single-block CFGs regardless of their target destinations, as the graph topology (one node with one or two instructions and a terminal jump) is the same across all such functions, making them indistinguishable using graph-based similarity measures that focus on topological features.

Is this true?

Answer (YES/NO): YES